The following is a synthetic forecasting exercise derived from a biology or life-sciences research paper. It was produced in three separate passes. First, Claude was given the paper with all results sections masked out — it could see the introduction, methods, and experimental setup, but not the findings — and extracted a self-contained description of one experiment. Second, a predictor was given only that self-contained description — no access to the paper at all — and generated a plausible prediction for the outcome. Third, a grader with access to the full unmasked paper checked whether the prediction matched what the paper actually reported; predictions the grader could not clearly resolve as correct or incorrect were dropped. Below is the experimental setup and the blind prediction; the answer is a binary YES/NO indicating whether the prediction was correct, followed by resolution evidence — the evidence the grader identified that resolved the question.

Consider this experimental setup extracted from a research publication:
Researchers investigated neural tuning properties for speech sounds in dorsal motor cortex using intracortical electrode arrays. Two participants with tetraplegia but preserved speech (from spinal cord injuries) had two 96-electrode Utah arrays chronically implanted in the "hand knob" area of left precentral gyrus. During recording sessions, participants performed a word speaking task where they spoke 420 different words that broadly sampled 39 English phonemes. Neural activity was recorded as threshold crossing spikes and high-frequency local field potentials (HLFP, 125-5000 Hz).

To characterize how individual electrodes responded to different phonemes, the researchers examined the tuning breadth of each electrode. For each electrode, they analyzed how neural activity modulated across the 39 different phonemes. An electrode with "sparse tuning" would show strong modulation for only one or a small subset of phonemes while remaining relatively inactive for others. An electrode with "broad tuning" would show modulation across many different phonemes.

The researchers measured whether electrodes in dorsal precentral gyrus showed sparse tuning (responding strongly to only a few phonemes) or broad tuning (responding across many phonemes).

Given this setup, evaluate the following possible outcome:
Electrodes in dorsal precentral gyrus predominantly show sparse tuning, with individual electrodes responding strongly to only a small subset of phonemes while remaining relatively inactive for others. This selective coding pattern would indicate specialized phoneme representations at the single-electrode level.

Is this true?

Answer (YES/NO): NO